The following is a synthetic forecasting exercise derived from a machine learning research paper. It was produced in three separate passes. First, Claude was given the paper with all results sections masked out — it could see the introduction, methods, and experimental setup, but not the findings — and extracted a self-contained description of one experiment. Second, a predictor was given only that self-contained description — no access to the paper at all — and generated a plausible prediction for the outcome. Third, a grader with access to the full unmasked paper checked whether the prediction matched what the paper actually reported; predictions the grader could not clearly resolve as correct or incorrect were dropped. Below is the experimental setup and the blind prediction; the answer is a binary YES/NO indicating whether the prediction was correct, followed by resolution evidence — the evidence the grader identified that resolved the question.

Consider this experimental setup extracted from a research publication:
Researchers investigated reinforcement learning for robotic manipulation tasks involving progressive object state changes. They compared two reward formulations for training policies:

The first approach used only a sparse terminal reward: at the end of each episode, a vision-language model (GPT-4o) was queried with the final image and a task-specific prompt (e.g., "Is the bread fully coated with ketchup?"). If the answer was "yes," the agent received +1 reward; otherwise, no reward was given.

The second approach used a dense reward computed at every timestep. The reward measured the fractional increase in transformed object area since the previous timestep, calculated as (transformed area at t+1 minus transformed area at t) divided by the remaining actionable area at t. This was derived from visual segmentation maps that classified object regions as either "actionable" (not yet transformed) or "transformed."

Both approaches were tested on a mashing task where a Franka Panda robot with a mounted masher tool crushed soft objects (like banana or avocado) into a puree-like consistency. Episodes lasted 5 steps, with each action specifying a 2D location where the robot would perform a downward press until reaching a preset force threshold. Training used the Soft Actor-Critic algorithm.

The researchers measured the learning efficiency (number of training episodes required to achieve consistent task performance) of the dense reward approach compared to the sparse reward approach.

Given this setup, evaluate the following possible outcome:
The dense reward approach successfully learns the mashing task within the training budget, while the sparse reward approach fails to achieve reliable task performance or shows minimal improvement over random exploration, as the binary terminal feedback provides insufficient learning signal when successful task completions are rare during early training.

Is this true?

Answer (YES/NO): YES